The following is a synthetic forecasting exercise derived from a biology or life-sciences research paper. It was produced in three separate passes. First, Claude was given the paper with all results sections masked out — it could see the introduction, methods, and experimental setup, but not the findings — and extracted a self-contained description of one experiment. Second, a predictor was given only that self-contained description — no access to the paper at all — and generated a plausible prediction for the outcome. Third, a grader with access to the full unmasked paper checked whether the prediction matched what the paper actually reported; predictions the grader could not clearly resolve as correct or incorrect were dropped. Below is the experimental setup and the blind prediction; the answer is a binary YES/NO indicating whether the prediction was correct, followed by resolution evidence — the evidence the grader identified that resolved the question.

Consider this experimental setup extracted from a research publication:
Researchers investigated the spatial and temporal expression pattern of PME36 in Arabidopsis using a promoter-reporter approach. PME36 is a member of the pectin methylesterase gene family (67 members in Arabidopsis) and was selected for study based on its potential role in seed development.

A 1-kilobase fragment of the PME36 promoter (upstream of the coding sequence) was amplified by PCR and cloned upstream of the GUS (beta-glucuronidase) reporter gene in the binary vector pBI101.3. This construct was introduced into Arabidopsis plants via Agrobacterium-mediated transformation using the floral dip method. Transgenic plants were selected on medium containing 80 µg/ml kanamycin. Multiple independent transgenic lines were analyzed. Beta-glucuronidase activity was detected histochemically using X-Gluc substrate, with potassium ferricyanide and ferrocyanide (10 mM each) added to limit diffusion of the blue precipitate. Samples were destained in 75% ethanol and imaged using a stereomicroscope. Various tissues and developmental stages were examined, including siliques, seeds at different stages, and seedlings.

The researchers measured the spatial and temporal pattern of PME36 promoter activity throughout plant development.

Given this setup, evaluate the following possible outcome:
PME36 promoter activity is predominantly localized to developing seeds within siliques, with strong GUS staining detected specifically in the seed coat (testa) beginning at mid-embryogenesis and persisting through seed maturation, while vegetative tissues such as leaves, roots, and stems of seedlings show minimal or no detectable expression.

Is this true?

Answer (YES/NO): NO